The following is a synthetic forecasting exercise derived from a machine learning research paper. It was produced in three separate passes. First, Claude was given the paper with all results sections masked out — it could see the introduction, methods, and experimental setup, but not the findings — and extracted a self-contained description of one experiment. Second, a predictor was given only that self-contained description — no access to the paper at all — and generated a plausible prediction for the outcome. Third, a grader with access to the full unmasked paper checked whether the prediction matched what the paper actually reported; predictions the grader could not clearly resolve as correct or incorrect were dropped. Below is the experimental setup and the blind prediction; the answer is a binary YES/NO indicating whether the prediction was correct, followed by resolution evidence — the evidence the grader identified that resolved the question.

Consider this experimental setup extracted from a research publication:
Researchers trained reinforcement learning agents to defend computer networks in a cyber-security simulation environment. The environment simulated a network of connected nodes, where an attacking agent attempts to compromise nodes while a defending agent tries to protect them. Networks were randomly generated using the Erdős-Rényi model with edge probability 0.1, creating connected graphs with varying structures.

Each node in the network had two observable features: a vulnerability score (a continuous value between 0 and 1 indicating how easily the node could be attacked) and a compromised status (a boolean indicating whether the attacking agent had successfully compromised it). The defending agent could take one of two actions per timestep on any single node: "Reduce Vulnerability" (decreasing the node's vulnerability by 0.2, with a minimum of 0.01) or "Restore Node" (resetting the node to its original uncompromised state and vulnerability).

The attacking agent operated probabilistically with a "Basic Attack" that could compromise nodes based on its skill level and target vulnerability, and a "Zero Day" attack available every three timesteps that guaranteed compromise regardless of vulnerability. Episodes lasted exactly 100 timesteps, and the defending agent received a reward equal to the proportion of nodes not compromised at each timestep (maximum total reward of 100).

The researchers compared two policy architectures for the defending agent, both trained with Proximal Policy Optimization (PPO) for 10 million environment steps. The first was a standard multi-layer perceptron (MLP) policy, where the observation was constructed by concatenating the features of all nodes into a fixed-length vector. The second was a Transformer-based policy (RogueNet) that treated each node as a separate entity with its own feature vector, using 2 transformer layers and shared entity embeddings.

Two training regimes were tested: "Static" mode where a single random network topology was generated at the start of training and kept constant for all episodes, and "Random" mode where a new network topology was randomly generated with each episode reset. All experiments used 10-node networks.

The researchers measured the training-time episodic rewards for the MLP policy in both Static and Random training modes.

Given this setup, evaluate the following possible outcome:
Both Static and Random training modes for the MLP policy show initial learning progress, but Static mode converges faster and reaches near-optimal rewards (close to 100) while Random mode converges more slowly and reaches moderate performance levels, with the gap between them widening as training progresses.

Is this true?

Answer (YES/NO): NO